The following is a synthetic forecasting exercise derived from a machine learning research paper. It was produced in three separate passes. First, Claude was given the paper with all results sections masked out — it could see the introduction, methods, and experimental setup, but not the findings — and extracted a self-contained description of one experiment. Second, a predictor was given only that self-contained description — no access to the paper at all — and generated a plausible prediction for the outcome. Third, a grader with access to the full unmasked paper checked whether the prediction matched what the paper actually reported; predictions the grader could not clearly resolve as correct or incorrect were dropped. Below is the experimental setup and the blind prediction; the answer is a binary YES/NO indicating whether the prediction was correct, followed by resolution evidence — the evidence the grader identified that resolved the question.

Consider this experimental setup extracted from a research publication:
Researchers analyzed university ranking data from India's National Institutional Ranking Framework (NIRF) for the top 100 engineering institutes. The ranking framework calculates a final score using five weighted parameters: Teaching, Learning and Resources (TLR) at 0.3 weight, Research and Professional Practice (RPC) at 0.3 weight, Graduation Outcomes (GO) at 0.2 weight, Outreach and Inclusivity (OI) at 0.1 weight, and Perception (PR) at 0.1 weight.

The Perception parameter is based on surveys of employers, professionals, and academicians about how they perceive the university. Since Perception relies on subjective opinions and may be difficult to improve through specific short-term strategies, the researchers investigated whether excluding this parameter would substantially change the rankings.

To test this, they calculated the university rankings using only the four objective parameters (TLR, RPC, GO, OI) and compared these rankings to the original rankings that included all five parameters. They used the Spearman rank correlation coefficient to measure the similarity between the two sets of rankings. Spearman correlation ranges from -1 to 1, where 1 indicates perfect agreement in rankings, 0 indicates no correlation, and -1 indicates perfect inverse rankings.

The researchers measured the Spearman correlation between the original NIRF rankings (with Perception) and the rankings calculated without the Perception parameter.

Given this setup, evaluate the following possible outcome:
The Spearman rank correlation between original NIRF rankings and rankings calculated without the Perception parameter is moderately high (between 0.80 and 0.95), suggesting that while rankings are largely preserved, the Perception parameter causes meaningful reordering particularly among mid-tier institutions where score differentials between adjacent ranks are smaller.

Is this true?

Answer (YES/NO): NO